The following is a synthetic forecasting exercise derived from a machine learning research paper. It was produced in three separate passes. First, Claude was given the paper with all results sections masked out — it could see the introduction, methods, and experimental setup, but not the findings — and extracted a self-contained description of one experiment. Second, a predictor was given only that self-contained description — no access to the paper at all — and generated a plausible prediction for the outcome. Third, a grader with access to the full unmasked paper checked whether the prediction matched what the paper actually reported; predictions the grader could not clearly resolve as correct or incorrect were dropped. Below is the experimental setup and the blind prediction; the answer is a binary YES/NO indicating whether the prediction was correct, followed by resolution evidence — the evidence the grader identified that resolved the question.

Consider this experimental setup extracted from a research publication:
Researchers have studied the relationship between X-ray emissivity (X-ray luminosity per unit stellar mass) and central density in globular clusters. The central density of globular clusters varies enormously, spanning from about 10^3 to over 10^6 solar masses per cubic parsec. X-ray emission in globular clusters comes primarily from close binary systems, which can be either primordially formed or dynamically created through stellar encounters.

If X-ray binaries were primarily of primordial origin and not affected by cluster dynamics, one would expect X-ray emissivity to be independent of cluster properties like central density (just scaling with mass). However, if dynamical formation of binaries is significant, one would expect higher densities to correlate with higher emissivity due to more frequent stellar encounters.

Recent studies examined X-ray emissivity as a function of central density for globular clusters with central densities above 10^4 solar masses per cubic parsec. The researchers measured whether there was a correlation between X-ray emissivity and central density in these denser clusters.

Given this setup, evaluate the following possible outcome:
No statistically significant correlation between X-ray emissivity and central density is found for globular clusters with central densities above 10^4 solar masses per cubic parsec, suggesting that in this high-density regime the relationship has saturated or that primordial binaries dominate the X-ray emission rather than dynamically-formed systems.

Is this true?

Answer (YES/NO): NO